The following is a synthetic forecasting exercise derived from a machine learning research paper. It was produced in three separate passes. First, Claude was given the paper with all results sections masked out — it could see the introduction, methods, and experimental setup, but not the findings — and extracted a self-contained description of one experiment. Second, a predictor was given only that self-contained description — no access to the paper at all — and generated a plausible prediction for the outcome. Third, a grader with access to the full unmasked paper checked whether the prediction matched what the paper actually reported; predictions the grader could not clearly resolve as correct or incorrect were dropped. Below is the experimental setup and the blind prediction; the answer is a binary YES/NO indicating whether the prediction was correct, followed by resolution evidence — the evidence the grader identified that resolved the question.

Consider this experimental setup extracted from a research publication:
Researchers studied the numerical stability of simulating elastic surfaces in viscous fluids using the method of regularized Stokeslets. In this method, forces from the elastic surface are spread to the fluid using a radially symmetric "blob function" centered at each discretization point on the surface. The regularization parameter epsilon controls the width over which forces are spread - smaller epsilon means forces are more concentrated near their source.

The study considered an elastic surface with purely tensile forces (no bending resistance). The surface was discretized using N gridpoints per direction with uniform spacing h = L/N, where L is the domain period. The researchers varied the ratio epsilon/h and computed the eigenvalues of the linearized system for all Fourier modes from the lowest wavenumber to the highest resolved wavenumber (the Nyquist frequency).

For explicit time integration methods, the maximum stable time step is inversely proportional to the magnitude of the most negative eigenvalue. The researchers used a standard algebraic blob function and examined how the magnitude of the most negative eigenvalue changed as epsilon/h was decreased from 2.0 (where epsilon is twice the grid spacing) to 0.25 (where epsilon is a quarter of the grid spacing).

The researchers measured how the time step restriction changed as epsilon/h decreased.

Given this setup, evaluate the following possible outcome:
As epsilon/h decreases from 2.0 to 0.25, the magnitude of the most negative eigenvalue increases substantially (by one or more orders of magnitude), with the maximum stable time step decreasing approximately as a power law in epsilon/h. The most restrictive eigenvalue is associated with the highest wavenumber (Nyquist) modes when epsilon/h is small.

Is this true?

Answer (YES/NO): NO